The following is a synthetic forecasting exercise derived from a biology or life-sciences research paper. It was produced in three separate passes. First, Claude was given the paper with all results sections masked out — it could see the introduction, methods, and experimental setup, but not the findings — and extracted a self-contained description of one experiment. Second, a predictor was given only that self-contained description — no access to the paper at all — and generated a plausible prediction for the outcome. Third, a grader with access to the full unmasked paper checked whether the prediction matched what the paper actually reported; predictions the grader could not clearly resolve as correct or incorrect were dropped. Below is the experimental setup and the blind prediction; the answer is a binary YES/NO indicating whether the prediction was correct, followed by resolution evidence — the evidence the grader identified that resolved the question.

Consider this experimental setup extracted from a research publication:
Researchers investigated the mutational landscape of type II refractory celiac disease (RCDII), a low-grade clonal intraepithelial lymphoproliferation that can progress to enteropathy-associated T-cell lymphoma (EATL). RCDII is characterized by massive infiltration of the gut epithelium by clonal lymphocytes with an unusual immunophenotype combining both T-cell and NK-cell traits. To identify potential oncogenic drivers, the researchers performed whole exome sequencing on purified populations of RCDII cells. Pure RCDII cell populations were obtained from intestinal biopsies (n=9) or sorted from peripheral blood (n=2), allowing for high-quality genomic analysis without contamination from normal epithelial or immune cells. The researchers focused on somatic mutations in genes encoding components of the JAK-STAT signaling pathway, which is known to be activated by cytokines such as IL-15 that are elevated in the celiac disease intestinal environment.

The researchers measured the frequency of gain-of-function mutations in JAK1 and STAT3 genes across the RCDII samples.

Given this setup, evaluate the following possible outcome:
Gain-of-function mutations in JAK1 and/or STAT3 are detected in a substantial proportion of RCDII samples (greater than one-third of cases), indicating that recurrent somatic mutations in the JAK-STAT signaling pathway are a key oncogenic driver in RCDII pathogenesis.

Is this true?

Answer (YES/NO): YES